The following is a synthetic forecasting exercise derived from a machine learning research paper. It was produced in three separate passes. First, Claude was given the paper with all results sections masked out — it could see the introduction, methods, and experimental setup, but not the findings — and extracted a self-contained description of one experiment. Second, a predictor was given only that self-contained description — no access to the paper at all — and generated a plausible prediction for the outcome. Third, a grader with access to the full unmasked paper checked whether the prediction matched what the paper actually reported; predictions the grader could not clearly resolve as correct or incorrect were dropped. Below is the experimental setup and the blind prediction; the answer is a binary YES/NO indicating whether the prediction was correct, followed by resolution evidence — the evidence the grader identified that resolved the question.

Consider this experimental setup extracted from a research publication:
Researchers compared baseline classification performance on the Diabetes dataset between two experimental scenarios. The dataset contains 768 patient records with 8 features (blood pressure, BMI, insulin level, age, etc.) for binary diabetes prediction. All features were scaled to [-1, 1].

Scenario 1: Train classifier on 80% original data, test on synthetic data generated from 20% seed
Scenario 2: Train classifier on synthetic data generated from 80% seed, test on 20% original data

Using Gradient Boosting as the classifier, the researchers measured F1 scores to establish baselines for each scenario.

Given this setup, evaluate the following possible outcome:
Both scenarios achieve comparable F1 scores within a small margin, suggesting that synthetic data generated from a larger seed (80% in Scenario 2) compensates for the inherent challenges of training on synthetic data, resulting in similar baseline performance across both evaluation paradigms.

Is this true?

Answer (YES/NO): NO